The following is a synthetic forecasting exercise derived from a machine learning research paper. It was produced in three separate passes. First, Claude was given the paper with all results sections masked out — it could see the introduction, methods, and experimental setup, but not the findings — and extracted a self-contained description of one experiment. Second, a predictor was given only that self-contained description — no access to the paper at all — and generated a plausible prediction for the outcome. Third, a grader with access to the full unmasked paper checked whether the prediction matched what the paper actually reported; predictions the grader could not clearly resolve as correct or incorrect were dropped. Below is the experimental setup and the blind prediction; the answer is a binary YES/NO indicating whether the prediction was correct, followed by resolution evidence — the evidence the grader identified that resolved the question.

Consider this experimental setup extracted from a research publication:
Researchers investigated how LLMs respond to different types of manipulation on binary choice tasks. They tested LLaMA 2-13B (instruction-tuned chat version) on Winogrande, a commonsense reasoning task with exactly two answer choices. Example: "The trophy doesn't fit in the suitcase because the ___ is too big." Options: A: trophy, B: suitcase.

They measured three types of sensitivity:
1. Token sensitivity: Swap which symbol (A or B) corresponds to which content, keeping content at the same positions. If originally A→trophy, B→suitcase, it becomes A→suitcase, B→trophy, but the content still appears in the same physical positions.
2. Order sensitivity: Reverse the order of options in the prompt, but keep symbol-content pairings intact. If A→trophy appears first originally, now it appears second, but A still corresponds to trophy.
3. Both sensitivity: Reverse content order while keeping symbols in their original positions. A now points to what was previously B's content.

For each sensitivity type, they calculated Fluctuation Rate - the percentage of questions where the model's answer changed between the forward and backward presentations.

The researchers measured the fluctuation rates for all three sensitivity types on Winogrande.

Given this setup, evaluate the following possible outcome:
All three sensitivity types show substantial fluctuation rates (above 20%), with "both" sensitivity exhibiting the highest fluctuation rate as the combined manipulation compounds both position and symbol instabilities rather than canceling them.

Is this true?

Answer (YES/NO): NO